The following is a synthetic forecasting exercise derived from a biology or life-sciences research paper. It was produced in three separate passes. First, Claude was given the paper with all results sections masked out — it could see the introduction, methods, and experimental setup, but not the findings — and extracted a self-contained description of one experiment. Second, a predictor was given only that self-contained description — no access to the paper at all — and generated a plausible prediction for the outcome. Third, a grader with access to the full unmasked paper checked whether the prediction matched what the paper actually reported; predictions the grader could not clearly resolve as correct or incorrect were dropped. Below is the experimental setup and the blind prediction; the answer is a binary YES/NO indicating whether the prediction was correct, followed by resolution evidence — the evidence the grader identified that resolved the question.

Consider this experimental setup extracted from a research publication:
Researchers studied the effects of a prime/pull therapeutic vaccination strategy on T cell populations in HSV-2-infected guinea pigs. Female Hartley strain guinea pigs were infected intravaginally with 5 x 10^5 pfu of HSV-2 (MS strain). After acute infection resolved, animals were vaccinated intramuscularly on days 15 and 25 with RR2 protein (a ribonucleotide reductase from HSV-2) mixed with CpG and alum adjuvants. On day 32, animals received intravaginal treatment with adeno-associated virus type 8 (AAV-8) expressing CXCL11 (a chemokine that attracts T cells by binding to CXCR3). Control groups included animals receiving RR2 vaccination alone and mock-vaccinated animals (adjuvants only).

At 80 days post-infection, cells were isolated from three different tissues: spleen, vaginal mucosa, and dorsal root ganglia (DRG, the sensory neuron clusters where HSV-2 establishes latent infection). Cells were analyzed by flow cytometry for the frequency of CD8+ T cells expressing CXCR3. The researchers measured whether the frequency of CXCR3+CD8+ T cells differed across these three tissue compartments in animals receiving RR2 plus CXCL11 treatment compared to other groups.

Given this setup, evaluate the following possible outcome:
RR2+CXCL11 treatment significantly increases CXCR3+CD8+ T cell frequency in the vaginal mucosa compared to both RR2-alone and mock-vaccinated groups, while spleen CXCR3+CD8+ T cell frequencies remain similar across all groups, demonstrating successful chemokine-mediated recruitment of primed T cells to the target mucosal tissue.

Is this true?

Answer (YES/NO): YES